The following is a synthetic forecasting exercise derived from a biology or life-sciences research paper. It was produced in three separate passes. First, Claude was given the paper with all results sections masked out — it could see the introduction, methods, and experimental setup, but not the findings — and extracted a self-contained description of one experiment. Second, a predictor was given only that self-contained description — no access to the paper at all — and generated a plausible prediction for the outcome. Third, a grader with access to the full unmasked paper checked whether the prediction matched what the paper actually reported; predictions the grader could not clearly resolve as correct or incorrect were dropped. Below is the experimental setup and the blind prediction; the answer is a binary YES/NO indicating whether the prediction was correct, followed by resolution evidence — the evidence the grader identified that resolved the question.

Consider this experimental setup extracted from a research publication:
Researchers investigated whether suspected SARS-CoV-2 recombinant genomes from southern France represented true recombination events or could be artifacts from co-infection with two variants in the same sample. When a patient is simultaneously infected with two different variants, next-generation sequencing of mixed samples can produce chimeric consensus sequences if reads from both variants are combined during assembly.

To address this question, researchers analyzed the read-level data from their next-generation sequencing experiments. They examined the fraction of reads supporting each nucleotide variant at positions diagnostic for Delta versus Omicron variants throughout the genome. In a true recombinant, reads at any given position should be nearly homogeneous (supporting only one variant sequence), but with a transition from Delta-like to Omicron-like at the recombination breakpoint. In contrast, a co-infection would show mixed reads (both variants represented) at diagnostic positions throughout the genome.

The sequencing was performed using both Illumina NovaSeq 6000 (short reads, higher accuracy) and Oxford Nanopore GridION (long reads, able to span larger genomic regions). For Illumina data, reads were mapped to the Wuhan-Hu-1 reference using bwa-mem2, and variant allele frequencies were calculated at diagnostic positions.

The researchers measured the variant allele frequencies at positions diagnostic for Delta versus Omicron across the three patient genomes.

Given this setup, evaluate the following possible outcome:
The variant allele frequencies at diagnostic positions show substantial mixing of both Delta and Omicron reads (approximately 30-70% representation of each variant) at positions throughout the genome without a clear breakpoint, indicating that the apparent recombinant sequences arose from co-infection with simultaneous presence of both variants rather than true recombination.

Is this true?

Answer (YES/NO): NO